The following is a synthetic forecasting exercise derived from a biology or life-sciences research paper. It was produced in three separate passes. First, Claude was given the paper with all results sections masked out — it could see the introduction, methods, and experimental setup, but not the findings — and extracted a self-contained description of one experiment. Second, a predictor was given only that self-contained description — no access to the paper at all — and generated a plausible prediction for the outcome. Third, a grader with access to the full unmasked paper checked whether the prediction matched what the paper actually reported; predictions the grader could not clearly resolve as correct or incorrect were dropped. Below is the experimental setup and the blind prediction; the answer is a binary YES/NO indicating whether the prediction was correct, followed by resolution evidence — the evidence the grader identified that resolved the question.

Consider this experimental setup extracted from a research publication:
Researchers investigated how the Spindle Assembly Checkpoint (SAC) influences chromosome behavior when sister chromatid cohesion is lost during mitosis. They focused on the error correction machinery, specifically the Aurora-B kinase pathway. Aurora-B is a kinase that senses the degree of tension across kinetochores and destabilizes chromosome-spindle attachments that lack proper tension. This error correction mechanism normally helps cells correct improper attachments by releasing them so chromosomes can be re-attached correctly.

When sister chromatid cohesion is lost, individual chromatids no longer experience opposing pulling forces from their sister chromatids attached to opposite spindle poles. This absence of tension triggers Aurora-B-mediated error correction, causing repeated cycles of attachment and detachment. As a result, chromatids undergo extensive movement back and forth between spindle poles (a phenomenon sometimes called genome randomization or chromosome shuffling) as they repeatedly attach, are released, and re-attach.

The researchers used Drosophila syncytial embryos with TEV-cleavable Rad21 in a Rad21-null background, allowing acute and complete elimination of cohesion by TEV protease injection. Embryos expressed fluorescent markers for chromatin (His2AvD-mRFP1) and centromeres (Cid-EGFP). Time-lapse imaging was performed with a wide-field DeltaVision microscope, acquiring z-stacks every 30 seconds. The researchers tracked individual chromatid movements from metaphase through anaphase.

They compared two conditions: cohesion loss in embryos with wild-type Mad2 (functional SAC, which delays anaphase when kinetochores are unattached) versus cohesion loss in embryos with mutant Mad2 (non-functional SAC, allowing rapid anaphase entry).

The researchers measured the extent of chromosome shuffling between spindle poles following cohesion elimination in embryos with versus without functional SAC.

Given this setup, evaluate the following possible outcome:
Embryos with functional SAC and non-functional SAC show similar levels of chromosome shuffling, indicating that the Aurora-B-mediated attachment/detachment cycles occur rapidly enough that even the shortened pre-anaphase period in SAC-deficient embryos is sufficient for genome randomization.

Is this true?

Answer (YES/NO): NO